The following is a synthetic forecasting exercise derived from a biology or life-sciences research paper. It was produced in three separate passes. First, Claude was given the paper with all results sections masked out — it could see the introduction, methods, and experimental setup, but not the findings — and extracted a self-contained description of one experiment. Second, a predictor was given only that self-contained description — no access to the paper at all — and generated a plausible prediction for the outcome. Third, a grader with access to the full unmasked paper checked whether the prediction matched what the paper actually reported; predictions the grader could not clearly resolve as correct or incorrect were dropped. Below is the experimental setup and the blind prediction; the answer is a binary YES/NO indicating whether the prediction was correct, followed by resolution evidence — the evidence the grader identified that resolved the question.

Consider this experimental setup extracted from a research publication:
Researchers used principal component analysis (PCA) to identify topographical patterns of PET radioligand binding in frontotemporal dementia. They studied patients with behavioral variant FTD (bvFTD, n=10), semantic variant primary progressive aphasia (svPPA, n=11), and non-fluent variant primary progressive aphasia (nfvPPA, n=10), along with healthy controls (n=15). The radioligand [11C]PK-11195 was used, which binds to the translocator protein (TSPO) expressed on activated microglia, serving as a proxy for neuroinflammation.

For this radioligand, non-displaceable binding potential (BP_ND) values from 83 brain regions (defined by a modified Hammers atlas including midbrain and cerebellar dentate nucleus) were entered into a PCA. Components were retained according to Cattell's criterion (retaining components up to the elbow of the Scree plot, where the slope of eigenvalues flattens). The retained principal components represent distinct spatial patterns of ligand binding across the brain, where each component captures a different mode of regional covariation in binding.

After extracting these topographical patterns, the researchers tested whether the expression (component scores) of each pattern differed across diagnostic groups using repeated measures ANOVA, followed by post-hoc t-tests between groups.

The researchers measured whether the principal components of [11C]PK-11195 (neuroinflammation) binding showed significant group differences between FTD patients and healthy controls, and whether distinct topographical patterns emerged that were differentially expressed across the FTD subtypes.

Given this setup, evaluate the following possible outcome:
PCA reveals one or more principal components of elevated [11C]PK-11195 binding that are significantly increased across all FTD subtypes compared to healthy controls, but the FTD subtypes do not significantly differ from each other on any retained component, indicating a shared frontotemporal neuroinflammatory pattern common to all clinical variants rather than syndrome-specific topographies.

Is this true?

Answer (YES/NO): NO